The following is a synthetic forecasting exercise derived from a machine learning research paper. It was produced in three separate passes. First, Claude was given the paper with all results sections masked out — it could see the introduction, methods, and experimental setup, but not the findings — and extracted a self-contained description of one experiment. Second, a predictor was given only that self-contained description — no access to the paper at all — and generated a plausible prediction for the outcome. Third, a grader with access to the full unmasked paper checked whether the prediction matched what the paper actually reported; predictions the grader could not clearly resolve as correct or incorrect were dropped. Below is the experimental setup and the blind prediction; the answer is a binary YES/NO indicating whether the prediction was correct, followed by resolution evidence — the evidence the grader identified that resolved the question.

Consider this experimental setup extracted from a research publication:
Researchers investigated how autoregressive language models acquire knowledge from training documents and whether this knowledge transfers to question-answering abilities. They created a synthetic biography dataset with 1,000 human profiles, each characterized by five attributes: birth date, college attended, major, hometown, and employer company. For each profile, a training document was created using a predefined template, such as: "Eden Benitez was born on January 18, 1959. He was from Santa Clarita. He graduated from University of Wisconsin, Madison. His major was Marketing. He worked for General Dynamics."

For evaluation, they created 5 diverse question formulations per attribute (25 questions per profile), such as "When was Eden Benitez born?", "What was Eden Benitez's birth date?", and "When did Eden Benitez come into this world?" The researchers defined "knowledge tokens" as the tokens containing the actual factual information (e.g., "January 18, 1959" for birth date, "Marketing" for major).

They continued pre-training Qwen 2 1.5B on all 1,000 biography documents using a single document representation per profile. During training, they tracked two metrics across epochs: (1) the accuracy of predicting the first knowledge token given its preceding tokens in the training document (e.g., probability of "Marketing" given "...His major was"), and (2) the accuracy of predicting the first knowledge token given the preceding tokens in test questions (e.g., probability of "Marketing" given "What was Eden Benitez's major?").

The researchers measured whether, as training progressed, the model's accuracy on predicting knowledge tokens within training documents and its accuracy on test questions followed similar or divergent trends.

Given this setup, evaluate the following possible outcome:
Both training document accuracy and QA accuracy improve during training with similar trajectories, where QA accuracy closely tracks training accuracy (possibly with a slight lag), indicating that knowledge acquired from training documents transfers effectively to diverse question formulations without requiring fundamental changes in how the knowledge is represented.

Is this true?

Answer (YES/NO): YES